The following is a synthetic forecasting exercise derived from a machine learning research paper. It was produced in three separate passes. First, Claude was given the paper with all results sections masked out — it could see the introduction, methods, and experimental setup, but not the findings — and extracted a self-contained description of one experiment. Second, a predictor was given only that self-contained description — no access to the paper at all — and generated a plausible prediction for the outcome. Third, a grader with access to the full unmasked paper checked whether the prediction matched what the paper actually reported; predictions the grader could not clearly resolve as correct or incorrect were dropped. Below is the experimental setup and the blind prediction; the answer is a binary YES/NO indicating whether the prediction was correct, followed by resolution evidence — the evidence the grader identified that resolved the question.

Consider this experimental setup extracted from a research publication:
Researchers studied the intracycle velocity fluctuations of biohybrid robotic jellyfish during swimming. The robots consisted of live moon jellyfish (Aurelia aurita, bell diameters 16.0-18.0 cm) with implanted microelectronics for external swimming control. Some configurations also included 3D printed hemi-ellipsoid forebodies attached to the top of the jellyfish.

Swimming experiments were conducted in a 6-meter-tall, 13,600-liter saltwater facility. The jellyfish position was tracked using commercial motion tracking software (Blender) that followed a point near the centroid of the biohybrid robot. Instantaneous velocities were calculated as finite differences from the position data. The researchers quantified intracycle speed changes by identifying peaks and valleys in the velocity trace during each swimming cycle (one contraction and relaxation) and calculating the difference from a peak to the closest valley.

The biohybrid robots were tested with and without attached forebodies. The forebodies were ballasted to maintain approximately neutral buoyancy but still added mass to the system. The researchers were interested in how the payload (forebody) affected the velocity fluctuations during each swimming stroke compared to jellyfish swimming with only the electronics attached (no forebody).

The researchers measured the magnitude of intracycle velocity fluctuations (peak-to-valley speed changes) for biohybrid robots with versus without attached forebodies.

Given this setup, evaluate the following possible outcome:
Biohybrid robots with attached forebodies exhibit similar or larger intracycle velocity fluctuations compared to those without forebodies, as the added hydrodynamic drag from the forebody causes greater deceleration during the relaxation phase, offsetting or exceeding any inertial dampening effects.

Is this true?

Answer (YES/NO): NO